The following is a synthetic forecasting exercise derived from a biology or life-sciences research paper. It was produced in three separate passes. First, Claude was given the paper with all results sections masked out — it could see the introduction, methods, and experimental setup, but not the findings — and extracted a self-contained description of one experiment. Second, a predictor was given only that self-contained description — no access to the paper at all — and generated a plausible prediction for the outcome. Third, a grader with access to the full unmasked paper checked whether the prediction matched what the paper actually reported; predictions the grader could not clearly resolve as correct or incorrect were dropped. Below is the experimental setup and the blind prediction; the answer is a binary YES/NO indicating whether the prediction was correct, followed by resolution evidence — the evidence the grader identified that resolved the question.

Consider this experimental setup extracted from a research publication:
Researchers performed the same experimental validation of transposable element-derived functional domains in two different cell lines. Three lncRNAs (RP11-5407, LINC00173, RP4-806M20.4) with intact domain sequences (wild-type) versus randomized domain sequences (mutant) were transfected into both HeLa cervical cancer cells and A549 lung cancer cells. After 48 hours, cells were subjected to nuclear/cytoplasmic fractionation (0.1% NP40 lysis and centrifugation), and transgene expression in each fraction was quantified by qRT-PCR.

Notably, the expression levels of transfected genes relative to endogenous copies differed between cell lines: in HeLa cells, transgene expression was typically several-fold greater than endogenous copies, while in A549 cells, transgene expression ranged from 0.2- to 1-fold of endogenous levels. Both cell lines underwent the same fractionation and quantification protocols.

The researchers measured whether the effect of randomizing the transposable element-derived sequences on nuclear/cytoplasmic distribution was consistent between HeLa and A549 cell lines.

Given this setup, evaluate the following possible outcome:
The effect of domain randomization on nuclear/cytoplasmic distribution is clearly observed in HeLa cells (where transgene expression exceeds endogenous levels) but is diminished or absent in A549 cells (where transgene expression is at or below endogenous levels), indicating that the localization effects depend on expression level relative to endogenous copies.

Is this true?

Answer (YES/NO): NO